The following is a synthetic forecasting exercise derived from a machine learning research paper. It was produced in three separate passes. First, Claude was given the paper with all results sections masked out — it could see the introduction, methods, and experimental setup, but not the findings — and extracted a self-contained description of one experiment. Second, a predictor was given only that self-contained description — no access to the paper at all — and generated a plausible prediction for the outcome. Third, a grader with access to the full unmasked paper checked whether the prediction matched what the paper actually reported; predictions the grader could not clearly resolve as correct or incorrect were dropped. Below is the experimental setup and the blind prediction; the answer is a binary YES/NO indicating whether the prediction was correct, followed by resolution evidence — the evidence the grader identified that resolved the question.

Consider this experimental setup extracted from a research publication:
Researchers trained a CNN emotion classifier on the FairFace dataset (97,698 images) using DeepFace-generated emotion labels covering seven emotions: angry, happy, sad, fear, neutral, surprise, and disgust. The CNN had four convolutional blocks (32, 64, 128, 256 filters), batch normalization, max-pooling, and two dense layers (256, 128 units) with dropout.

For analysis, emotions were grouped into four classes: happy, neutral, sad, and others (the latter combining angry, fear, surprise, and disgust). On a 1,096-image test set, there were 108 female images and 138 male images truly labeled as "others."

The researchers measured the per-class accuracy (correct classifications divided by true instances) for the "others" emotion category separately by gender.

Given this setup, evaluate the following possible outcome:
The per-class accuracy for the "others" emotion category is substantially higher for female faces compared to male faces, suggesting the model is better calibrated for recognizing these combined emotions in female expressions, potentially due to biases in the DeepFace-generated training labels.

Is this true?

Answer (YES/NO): NO